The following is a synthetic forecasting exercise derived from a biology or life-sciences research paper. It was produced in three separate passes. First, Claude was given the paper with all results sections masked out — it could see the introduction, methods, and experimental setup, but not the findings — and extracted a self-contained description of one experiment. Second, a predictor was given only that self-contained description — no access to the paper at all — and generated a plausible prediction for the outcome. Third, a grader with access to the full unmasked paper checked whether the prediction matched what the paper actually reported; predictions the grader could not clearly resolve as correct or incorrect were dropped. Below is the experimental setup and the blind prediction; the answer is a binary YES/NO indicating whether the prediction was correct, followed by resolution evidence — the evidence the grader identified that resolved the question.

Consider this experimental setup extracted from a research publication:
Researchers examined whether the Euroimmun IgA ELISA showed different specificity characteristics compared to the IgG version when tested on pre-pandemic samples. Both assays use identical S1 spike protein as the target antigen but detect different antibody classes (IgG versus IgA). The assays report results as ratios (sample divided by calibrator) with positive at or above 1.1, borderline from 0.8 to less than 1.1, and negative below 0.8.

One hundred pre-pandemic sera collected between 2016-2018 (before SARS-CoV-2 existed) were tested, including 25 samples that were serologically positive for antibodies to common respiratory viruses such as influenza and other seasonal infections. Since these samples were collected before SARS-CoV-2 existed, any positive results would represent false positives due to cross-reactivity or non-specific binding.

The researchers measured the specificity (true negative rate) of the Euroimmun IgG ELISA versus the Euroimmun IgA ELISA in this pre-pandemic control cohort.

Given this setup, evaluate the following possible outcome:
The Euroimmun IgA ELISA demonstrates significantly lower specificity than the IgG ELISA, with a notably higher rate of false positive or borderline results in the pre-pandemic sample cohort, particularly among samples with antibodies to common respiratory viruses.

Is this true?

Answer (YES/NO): NO